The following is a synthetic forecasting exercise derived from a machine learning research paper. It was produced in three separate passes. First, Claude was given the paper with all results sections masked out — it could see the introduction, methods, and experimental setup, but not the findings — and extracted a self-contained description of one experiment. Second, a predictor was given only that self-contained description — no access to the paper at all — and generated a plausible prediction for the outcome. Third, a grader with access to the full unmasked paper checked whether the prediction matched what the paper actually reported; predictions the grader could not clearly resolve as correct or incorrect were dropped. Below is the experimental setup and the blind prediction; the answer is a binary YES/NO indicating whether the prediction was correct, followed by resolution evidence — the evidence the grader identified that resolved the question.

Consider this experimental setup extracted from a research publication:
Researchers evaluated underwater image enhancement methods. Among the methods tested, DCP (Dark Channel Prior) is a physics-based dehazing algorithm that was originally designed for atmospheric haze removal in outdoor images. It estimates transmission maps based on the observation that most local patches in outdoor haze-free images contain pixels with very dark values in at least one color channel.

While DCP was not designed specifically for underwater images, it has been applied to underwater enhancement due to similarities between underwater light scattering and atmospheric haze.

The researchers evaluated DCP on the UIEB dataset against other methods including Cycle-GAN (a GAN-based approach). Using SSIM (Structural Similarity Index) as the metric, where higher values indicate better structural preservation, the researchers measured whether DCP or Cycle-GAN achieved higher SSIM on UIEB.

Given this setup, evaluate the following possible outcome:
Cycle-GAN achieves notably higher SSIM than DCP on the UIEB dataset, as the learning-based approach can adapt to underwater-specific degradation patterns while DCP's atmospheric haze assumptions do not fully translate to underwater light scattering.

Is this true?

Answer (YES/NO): NO